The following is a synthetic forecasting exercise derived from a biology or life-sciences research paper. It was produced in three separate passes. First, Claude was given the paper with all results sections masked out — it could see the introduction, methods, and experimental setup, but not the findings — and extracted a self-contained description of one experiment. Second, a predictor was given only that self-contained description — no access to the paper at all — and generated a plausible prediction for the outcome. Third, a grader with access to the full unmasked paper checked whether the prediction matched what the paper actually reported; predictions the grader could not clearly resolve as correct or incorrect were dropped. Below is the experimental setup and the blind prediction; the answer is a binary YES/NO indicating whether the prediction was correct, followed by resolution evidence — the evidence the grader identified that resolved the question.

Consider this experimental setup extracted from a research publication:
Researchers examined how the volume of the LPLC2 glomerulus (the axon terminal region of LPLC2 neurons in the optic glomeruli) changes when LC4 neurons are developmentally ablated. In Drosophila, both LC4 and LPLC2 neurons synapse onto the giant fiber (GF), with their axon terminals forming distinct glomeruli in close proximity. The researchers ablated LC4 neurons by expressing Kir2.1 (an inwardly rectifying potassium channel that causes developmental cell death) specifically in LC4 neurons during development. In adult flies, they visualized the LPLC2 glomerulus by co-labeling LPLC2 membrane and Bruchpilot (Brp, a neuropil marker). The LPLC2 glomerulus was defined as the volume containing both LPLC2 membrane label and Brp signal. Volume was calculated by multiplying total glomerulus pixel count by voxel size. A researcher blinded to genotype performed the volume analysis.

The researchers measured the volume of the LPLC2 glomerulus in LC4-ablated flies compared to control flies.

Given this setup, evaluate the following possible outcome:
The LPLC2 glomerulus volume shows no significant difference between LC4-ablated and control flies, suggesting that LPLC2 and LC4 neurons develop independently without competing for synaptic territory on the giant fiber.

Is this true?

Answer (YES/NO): NO